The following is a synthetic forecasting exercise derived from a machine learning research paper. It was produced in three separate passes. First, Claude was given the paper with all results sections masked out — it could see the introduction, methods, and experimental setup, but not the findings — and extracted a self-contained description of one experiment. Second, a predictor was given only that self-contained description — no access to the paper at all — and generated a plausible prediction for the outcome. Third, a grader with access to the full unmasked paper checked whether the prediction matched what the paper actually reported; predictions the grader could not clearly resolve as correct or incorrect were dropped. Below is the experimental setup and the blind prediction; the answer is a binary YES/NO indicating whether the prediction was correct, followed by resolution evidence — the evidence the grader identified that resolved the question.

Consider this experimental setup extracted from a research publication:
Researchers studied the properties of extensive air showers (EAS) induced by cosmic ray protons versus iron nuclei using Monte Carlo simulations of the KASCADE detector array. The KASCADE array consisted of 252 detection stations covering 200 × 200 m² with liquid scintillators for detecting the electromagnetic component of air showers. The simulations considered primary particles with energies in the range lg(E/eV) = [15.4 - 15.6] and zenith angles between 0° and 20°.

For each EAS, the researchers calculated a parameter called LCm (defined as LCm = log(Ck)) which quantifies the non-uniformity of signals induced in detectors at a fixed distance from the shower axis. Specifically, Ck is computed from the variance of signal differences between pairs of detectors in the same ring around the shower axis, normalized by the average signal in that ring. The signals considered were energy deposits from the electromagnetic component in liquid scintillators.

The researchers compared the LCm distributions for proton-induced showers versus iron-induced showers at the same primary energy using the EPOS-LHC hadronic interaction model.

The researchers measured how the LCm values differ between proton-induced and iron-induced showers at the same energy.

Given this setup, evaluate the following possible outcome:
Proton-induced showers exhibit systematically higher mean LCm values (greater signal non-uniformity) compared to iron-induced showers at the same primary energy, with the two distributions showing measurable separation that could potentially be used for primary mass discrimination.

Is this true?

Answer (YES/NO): YES